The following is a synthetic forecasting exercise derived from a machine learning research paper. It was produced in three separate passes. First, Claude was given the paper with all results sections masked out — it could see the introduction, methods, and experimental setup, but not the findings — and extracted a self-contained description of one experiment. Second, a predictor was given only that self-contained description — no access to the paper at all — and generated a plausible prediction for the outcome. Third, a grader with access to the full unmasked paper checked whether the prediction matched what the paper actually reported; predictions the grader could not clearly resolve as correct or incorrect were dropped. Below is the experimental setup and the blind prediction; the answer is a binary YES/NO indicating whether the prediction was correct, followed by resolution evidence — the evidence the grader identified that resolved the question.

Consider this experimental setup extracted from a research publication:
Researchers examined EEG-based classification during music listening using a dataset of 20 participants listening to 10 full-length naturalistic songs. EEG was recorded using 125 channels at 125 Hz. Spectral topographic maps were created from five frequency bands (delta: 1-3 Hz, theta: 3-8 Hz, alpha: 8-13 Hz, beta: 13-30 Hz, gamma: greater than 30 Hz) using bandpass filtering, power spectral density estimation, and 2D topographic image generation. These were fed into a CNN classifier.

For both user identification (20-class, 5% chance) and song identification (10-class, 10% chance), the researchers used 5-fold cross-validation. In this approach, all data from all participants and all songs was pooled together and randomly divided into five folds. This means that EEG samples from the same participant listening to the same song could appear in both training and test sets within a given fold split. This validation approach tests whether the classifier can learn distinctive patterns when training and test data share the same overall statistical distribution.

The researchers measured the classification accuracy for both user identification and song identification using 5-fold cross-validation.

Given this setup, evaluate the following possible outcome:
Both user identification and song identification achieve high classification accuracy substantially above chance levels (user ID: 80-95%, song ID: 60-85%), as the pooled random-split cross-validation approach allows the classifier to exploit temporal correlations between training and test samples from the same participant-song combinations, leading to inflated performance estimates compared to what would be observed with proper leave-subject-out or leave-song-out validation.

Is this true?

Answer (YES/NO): NO